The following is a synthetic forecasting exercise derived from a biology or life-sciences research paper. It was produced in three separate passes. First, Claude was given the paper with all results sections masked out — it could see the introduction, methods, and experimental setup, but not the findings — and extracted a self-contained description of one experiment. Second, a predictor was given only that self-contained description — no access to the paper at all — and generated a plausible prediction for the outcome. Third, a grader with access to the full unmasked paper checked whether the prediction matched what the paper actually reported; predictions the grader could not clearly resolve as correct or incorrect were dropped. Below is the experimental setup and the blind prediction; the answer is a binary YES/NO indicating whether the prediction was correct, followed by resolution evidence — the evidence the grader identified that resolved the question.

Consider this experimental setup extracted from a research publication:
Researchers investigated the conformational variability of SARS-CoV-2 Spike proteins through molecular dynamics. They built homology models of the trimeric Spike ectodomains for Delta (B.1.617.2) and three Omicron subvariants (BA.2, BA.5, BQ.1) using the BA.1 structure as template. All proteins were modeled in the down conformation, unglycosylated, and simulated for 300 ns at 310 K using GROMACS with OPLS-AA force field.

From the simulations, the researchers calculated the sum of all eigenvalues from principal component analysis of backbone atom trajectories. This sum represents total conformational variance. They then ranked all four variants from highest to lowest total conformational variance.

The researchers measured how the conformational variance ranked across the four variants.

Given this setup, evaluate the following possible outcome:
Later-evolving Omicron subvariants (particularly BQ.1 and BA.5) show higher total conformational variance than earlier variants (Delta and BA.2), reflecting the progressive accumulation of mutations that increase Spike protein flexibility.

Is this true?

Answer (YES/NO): NO